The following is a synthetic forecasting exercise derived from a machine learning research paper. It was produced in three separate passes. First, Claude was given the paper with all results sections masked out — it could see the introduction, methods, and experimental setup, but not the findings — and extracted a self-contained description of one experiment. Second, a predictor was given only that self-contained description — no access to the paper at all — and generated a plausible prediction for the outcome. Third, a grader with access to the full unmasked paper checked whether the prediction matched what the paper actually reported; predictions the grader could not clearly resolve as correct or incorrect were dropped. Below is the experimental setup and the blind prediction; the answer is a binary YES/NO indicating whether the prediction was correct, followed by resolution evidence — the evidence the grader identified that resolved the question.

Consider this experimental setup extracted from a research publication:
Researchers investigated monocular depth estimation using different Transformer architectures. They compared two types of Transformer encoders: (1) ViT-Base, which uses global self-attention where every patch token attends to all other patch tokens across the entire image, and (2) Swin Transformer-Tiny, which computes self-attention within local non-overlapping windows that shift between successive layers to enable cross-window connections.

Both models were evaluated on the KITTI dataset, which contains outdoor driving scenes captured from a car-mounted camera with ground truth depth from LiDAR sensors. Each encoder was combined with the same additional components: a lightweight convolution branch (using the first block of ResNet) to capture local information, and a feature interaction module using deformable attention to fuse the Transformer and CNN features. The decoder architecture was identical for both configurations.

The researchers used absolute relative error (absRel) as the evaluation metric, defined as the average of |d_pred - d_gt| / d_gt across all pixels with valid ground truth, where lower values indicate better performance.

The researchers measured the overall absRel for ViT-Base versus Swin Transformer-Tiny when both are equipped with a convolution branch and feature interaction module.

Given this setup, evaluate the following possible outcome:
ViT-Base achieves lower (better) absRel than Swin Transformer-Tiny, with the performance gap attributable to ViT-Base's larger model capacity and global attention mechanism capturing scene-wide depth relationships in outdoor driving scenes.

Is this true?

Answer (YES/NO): NO